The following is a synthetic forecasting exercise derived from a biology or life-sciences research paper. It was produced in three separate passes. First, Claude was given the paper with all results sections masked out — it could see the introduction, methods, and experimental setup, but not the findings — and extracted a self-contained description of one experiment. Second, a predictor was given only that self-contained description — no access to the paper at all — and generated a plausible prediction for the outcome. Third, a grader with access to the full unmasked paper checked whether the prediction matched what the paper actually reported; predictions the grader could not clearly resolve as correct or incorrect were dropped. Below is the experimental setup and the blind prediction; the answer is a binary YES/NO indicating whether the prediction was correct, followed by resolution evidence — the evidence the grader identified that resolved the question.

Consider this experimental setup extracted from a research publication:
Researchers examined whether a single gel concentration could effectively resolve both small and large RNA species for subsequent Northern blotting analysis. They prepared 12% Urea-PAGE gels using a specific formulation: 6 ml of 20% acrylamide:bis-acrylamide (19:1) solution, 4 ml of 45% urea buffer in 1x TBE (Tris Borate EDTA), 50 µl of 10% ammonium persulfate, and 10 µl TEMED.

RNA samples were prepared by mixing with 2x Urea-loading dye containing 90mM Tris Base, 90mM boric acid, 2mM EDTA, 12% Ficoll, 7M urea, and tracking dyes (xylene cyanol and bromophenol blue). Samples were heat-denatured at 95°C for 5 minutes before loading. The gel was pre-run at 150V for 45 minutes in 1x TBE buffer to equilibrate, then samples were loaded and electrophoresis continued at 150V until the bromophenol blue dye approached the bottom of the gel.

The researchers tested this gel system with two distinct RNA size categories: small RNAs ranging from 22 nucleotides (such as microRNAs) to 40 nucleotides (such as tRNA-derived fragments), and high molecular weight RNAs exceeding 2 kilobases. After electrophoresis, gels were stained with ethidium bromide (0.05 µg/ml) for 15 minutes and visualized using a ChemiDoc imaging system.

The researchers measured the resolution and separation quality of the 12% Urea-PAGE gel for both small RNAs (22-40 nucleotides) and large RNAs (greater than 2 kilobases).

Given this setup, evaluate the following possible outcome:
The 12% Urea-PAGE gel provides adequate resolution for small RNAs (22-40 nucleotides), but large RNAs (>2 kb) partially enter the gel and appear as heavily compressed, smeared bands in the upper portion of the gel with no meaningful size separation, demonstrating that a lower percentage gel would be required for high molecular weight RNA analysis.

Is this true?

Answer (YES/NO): NO